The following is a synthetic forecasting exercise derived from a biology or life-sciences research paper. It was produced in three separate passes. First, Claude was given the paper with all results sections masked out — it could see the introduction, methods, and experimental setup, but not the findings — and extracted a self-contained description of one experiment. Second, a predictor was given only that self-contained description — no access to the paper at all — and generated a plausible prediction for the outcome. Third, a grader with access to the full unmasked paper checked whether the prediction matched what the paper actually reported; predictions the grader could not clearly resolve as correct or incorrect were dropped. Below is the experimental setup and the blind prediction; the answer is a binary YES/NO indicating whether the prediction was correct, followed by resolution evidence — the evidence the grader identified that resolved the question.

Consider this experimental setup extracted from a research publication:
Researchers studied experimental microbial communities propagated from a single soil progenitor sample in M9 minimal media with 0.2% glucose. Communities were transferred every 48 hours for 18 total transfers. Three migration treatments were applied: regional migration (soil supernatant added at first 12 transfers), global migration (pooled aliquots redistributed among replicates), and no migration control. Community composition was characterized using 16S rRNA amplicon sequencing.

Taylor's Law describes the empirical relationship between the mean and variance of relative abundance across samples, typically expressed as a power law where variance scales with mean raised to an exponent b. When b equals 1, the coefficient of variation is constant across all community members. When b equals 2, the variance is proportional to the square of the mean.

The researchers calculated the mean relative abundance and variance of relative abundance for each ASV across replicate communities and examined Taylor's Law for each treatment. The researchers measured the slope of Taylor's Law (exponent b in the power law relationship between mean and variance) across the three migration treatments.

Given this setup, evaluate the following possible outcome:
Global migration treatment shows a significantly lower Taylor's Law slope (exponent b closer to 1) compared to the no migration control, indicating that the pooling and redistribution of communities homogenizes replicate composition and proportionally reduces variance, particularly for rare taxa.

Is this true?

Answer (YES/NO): NO